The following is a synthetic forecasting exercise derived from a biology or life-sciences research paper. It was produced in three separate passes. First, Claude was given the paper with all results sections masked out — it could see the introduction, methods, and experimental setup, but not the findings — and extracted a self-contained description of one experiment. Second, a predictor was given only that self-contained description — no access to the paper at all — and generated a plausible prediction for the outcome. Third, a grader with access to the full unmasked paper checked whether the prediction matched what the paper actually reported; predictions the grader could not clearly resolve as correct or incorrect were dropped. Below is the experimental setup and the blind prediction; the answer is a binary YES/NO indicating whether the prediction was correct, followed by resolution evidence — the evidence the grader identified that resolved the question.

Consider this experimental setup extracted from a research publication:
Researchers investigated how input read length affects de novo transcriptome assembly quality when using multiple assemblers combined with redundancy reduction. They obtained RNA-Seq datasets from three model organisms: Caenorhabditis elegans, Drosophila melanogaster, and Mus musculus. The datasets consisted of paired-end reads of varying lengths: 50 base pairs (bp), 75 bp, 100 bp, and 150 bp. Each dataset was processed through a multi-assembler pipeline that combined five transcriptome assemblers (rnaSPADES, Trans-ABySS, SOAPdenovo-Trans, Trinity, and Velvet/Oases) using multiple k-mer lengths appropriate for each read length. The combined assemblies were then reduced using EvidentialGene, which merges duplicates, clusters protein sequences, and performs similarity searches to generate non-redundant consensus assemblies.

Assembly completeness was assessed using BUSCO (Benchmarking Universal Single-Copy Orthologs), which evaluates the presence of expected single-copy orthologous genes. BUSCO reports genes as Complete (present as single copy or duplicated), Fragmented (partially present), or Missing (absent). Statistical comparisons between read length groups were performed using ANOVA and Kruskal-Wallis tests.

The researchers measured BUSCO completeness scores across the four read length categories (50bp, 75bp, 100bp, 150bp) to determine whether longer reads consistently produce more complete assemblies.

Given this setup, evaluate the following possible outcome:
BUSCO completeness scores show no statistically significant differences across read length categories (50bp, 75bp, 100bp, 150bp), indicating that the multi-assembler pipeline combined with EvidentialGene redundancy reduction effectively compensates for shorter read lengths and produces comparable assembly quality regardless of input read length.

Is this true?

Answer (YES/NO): NO